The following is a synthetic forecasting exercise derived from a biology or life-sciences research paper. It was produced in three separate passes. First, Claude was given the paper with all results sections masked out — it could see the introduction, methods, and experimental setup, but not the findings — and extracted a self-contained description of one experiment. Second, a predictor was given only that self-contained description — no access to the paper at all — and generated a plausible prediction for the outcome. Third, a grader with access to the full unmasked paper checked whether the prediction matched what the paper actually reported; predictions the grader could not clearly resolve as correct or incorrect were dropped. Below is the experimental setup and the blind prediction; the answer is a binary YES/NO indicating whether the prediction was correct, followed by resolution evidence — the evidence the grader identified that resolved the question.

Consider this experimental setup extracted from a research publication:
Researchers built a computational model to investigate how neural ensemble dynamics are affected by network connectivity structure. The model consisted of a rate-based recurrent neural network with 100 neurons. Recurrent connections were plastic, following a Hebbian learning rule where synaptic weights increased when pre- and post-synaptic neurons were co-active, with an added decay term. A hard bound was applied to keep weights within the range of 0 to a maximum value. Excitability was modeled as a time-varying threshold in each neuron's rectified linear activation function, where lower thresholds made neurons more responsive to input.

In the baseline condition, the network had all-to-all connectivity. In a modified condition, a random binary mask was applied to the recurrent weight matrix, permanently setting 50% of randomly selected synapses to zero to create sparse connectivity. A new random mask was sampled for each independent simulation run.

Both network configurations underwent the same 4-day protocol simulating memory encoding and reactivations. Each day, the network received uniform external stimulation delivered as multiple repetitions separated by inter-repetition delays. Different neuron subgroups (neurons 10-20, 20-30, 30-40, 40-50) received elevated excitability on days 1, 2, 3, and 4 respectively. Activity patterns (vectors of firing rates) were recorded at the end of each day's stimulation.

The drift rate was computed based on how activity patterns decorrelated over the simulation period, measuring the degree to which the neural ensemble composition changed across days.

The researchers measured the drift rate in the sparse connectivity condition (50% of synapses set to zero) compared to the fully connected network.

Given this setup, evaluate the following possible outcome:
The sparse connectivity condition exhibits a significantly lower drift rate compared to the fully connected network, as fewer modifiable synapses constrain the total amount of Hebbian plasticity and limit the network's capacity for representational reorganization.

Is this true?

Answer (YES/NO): NO